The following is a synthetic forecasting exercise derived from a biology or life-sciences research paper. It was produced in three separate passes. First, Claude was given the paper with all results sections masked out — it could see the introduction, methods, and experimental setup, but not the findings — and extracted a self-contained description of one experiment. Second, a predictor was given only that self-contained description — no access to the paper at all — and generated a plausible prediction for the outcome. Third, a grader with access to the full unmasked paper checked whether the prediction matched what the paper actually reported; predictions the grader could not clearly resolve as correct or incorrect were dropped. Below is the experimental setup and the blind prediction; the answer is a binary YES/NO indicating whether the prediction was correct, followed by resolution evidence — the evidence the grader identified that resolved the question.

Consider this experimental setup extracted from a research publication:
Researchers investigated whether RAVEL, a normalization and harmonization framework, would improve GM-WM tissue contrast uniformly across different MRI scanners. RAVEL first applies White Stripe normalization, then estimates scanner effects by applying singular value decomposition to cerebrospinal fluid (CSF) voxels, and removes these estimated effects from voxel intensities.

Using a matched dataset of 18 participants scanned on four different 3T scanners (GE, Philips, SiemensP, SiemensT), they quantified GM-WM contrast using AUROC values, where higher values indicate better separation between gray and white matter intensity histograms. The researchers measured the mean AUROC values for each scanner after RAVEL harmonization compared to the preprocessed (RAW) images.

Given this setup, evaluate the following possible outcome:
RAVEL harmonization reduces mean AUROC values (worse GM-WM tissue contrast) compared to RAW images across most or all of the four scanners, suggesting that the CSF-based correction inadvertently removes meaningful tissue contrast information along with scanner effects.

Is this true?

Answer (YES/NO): NO